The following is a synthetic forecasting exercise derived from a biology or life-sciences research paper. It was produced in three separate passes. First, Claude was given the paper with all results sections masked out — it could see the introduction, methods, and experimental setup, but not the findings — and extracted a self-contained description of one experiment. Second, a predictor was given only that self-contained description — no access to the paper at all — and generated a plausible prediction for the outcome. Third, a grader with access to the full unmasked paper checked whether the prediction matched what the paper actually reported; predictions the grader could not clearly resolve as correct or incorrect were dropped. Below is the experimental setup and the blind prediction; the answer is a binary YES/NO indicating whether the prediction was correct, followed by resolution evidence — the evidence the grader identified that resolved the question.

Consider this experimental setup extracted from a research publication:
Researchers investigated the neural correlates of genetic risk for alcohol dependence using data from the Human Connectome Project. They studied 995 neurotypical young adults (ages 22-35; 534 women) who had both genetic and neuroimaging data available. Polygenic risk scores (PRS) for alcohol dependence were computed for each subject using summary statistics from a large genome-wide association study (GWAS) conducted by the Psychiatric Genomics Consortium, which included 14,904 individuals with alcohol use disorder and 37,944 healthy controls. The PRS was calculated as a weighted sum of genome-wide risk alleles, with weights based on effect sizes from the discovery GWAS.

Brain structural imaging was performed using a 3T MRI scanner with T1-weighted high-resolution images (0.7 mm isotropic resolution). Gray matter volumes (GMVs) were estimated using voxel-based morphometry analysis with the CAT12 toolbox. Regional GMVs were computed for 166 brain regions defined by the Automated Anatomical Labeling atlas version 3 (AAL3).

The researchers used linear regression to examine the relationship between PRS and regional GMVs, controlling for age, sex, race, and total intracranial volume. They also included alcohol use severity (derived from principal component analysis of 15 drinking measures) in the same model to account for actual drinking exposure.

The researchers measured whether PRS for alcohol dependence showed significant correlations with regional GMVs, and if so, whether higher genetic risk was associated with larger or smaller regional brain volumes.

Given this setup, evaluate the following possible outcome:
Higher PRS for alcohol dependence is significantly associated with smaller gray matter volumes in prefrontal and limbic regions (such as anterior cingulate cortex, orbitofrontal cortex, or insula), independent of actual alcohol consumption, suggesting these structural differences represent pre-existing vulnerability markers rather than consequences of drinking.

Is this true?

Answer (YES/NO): NO